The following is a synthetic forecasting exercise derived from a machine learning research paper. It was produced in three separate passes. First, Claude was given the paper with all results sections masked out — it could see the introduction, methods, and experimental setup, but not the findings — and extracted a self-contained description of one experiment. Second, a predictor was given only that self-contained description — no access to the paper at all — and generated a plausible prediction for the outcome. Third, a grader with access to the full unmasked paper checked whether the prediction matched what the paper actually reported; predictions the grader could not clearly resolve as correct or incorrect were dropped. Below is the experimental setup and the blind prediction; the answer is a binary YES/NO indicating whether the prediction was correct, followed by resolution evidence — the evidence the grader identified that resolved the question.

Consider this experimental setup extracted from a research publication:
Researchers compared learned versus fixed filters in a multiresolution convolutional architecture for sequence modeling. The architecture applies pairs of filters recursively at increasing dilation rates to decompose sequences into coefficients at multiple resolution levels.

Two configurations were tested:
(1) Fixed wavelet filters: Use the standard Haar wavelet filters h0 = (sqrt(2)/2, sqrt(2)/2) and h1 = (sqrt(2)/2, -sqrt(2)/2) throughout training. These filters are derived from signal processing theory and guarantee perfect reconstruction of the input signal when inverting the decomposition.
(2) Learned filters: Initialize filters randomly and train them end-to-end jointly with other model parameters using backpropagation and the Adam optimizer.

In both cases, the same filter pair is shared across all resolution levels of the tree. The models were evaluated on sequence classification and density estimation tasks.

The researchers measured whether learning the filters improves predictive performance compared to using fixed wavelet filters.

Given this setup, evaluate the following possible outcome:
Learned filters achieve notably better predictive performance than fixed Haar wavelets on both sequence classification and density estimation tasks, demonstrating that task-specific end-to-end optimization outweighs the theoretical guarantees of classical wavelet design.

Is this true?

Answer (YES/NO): NO